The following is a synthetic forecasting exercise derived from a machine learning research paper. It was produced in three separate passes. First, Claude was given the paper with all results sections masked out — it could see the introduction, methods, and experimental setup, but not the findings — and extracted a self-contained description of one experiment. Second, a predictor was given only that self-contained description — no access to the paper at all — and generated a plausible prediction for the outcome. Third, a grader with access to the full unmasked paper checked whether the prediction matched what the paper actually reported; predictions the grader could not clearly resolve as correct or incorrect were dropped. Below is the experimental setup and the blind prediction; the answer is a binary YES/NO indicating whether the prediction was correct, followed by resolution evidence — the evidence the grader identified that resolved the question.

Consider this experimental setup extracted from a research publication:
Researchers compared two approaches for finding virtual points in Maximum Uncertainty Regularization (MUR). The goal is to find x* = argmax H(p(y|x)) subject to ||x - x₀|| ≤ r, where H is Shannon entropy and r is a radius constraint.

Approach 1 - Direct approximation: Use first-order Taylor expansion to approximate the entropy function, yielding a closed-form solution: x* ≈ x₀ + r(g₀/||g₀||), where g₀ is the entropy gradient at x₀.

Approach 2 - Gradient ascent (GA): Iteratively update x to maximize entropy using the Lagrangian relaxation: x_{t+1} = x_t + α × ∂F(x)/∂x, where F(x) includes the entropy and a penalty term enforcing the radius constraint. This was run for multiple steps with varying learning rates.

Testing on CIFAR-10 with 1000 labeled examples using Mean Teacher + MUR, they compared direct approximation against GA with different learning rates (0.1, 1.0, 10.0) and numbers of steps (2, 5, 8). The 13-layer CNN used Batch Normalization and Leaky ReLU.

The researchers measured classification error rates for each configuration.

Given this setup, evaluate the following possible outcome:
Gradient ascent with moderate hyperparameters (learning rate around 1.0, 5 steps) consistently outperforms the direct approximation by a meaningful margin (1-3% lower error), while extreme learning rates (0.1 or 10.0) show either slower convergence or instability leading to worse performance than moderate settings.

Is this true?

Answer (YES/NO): NO